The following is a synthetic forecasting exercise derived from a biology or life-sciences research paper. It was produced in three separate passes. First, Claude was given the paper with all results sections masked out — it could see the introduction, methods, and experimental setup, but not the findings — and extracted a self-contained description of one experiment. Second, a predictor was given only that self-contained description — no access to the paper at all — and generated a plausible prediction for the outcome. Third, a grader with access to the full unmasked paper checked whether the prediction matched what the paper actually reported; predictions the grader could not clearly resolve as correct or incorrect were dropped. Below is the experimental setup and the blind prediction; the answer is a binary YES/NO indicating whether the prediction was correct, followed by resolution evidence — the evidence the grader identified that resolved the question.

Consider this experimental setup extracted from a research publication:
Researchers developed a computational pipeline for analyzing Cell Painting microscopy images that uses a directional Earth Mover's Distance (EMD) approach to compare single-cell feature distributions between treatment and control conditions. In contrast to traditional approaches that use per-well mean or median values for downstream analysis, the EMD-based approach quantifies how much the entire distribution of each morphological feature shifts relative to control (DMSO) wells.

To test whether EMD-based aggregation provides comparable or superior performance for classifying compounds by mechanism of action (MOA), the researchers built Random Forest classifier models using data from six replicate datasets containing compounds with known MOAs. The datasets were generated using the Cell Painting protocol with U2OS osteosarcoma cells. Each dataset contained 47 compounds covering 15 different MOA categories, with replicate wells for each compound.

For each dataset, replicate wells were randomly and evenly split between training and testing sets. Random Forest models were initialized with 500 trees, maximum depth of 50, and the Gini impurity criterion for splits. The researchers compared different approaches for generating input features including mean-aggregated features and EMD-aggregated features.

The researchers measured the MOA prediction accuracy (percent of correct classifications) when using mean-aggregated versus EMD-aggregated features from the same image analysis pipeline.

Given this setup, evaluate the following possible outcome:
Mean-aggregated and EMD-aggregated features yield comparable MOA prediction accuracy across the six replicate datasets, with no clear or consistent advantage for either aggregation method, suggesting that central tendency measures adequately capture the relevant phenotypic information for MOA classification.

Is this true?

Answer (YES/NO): NO